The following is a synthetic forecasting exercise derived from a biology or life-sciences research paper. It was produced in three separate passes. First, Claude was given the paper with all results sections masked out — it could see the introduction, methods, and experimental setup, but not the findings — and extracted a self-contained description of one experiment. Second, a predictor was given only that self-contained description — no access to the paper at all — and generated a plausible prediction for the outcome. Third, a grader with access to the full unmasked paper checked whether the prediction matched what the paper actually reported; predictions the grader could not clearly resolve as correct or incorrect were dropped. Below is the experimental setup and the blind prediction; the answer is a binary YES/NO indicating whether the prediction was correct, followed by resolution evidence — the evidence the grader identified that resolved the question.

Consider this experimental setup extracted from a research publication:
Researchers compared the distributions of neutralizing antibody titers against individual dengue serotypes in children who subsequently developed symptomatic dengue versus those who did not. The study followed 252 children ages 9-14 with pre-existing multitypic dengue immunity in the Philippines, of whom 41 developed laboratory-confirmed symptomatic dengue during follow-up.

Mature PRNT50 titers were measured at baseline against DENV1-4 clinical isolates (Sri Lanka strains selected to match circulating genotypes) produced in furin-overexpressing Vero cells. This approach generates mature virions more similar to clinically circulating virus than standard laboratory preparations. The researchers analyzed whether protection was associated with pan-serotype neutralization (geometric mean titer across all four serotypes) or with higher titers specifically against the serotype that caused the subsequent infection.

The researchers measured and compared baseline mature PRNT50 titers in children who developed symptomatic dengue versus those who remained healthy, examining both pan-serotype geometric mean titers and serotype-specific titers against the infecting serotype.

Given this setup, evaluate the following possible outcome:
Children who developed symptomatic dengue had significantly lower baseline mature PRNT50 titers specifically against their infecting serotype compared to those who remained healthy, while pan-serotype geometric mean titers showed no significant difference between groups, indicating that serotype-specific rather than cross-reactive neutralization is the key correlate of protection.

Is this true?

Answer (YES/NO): NO